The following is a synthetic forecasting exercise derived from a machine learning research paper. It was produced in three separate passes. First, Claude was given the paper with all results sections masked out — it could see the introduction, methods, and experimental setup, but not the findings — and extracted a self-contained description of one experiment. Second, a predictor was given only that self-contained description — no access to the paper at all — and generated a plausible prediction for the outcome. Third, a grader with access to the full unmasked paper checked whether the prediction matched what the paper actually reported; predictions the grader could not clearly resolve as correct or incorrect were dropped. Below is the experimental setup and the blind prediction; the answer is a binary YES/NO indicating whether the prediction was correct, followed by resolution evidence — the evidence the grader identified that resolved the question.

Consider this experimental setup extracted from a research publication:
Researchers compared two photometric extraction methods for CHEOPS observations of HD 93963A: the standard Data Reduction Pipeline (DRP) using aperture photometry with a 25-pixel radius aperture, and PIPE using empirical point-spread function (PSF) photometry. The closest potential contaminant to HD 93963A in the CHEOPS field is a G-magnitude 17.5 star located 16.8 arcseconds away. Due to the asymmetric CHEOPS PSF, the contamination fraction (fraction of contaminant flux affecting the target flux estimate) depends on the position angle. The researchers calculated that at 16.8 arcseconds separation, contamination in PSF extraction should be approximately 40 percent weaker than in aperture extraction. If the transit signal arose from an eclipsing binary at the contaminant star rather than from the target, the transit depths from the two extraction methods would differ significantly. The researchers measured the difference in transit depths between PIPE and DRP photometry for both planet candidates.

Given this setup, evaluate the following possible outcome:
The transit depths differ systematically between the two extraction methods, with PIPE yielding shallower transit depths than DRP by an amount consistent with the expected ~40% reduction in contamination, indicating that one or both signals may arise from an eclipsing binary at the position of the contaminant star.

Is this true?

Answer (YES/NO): NO